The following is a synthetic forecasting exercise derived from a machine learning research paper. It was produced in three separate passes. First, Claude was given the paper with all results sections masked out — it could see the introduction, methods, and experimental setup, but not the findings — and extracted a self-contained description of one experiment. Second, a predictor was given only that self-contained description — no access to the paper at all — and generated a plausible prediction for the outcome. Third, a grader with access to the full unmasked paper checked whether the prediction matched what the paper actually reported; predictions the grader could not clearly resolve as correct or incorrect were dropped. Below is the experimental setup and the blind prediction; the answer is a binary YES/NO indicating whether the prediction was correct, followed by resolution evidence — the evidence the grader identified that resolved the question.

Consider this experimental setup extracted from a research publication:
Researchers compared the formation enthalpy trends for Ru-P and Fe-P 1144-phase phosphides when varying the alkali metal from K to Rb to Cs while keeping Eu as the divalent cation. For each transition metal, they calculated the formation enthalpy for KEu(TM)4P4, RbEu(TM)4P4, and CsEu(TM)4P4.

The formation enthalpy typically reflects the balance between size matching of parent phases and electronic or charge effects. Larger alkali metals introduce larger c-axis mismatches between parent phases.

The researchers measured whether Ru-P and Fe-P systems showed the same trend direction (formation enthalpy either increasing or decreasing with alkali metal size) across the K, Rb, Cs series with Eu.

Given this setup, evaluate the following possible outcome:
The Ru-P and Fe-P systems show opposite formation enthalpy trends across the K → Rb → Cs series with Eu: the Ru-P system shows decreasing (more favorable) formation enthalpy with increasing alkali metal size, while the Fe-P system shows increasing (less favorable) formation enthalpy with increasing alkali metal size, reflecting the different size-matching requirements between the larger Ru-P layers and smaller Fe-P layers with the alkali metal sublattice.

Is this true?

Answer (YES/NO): NO